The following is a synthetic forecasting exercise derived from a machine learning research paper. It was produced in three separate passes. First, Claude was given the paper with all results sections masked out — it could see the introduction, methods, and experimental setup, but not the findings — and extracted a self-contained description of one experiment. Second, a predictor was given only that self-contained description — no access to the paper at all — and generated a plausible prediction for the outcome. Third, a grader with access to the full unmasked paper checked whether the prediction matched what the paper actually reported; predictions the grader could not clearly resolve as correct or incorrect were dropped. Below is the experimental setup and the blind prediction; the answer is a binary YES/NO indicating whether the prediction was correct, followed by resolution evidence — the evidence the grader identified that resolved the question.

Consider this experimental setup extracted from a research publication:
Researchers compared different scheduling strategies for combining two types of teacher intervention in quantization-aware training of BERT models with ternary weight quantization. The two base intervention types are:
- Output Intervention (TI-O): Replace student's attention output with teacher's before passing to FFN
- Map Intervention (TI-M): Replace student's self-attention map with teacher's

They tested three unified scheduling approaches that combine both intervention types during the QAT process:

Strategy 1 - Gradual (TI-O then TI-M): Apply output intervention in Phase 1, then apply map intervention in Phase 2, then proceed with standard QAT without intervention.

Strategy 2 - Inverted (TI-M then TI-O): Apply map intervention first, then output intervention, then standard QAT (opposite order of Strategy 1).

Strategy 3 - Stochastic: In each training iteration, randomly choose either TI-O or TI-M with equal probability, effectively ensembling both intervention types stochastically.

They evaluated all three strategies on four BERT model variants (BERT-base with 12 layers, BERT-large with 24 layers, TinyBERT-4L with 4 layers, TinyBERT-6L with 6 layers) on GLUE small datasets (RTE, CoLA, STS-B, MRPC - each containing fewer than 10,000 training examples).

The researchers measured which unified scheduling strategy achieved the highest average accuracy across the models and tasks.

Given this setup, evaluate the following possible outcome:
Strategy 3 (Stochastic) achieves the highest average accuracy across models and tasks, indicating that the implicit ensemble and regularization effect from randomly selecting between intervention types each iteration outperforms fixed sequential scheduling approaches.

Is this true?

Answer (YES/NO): NO